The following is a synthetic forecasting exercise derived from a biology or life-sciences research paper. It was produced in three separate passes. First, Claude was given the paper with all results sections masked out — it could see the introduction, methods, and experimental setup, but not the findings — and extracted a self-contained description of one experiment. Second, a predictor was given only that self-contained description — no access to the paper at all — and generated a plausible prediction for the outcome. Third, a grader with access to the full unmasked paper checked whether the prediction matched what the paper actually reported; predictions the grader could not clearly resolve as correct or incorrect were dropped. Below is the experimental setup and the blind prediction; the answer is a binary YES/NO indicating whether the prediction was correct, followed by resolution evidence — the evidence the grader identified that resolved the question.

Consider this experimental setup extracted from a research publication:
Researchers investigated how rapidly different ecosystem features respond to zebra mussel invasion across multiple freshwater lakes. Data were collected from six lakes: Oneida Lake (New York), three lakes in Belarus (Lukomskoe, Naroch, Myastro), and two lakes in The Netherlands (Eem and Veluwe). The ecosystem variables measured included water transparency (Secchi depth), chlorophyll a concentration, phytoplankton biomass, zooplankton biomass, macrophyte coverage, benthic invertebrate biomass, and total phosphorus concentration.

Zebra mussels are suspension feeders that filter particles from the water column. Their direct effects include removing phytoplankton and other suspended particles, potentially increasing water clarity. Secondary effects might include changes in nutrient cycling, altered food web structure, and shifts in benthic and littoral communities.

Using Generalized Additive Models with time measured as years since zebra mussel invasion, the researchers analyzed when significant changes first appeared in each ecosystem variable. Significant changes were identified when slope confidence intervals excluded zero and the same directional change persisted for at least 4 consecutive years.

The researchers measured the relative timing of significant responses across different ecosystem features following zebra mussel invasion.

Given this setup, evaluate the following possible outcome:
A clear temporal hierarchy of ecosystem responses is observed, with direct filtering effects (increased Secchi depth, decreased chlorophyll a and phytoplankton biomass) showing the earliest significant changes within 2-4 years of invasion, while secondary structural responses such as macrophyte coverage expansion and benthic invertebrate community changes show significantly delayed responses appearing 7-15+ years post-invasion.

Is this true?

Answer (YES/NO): NO